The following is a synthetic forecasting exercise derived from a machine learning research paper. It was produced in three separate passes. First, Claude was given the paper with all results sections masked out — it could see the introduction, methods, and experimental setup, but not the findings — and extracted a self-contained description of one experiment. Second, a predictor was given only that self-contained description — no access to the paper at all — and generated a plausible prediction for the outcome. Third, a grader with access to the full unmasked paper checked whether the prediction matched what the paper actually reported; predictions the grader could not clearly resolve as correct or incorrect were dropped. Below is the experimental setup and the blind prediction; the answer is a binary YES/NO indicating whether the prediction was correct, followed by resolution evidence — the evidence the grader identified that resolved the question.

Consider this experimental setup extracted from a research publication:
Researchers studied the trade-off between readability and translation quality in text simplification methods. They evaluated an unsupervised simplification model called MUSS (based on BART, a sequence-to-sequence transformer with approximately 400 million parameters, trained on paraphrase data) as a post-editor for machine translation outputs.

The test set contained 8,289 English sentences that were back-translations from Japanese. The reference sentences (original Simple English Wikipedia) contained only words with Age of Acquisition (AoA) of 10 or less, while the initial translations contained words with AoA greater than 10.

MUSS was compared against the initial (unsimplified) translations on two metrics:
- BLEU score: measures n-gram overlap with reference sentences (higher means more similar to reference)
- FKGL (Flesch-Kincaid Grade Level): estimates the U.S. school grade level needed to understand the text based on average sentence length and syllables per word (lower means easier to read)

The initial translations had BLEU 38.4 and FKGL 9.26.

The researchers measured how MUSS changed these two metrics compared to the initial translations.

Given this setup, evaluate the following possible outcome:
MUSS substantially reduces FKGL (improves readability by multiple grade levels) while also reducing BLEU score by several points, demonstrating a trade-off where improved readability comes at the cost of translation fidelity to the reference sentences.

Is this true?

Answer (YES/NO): YES